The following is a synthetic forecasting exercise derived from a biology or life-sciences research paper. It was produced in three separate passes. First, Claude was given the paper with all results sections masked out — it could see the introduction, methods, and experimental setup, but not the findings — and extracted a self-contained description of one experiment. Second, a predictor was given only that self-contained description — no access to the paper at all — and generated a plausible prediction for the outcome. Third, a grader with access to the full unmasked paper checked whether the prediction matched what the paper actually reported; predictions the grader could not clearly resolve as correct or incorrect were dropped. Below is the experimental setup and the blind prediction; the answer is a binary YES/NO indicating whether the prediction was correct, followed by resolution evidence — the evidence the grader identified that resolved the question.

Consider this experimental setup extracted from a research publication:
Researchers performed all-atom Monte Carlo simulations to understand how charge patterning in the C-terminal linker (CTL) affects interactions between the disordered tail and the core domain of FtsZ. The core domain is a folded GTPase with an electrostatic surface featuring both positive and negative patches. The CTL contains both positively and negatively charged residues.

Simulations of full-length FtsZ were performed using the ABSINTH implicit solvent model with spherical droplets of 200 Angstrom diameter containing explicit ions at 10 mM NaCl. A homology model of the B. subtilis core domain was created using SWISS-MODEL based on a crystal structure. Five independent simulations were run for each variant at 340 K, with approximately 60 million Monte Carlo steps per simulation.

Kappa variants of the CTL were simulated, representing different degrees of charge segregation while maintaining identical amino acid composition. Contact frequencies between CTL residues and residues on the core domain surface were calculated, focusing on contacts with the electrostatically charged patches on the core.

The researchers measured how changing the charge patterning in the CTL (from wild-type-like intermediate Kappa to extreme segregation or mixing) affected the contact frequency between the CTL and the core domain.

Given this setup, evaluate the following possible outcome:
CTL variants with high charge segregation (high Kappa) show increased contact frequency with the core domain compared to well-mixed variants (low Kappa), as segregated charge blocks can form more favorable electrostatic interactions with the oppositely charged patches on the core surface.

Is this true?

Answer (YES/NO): NO